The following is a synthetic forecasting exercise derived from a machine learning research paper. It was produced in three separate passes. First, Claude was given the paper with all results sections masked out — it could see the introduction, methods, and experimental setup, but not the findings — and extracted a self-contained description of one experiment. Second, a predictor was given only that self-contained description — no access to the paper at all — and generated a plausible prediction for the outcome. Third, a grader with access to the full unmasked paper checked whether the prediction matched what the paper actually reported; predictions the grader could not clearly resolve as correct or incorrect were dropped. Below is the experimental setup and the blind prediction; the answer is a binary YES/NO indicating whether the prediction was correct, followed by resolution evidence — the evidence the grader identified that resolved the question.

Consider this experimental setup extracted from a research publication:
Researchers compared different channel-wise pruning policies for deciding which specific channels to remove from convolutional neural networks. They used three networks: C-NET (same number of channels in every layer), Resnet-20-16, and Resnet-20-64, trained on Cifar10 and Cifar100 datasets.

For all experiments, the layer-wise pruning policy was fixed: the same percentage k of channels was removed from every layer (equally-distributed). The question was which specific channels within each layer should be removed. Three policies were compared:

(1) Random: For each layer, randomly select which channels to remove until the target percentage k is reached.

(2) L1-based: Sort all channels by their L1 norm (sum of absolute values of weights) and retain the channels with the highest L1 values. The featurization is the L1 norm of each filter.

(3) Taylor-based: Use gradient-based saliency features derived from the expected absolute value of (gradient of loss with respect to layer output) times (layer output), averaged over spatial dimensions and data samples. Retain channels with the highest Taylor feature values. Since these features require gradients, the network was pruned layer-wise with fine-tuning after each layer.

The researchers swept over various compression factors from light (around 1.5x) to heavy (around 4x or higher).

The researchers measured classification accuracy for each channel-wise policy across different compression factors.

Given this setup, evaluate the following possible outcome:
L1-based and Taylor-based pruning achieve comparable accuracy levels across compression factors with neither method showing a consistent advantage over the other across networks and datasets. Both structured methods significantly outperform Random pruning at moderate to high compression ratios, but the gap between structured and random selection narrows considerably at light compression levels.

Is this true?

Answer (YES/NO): NO